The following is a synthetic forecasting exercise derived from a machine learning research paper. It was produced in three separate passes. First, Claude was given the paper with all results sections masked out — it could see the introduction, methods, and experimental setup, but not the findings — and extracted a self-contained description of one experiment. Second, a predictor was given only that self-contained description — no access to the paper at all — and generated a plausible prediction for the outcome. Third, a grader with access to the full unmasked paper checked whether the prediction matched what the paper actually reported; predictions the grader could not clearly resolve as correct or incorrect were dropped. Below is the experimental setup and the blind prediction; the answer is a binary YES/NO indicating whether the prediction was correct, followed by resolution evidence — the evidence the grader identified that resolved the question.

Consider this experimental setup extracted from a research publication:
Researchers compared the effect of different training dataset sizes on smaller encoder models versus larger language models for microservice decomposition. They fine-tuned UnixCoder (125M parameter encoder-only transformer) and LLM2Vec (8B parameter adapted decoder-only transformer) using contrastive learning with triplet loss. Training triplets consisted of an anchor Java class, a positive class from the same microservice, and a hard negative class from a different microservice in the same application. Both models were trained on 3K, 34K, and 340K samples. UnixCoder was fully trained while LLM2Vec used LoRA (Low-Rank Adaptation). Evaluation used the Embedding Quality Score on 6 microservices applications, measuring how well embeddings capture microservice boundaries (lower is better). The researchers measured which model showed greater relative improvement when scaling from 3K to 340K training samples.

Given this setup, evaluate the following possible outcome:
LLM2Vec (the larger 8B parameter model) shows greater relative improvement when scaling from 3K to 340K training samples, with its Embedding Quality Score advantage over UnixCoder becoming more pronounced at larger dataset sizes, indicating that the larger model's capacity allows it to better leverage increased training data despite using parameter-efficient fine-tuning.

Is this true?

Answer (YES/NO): YES